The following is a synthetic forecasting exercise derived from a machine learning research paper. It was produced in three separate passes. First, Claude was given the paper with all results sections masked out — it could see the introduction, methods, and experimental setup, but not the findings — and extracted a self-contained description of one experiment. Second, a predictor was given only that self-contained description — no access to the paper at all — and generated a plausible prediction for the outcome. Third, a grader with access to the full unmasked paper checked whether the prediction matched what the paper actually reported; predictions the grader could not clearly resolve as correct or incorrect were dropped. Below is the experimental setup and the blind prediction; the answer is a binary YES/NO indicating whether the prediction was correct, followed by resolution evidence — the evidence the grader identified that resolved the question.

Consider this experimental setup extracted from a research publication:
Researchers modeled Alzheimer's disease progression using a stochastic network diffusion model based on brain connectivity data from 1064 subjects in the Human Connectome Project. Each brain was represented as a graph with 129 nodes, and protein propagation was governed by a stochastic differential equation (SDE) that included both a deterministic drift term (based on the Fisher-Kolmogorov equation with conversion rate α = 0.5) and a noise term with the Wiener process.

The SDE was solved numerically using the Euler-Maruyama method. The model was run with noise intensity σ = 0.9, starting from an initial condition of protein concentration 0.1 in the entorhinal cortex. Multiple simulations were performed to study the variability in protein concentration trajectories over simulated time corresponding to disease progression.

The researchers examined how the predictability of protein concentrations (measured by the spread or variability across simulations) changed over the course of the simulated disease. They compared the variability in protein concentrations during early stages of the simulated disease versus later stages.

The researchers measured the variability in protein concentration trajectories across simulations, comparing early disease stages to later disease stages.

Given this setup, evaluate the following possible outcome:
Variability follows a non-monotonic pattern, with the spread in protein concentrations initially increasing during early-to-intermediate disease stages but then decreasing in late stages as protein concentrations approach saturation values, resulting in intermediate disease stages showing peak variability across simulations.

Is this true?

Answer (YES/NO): NO